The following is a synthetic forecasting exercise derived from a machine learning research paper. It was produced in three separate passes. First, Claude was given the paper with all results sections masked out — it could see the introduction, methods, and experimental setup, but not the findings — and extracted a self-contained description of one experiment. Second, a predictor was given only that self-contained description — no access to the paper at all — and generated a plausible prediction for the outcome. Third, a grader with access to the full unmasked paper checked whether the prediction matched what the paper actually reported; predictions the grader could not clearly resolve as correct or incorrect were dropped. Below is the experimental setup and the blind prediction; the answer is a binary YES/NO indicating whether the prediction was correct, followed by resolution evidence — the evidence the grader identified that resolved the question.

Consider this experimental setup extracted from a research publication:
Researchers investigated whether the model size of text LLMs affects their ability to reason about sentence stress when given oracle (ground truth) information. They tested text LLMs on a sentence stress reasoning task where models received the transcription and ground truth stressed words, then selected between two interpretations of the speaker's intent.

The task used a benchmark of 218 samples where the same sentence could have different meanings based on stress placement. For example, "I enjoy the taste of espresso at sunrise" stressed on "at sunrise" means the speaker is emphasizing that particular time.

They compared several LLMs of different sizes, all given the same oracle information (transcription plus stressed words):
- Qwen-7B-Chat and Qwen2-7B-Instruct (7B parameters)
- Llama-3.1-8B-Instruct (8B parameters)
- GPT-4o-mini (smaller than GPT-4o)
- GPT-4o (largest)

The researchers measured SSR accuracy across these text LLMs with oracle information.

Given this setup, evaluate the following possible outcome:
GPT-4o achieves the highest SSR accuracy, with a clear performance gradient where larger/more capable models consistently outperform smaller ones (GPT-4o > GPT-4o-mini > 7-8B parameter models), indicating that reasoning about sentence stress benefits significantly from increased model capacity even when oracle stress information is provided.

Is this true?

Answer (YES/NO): YES